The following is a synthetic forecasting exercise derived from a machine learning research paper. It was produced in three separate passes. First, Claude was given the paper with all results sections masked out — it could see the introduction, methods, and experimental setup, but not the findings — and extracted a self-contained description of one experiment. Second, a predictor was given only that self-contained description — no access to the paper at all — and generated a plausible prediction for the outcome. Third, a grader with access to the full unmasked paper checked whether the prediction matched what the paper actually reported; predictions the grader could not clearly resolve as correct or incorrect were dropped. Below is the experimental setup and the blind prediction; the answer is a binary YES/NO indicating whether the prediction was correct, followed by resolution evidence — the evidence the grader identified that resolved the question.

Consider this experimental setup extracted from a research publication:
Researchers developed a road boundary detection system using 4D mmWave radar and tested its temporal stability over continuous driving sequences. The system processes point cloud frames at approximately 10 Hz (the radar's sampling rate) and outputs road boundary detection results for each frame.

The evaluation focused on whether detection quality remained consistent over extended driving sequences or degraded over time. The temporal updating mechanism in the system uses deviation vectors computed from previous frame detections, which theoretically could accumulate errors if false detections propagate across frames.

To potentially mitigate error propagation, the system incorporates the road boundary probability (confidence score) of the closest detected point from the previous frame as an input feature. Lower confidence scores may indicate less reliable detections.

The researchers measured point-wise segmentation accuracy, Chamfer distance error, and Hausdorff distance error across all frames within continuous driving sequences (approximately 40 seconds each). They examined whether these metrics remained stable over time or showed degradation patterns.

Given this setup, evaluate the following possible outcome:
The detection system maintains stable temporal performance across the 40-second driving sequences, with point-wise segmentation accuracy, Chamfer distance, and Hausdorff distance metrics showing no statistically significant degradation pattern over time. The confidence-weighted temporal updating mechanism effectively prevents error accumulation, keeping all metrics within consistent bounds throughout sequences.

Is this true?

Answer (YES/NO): YES